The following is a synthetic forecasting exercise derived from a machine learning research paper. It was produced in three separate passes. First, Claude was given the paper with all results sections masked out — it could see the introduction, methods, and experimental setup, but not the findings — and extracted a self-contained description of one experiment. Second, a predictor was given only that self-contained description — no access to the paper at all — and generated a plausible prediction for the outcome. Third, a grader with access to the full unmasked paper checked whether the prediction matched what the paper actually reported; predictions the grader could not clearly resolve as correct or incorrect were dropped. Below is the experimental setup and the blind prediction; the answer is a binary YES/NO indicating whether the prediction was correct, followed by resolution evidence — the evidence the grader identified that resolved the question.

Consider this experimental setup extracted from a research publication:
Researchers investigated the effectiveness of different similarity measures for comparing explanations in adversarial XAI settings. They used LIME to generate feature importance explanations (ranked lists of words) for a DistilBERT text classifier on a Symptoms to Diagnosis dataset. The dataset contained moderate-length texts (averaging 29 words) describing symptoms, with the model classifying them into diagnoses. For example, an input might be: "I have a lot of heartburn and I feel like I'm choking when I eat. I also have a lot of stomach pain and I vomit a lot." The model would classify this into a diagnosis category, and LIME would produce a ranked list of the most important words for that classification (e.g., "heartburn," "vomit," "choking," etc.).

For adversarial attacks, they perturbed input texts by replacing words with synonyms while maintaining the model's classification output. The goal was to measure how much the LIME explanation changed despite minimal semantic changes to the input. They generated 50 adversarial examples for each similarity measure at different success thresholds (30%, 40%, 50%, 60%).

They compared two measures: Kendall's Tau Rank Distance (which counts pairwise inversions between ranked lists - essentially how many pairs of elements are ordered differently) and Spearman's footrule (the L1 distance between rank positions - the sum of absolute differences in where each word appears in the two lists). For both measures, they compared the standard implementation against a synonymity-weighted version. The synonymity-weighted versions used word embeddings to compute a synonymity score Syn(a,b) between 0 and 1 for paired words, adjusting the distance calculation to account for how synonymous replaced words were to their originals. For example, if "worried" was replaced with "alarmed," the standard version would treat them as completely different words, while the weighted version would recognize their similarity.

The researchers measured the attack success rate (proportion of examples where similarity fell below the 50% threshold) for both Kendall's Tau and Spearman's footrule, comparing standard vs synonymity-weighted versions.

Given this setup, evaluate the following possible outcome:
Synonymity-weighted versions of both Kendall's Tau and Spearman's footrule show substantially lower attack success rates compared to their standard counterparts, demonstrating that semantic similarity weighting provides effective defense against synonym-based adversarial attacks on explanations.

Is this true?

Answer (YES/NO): NO